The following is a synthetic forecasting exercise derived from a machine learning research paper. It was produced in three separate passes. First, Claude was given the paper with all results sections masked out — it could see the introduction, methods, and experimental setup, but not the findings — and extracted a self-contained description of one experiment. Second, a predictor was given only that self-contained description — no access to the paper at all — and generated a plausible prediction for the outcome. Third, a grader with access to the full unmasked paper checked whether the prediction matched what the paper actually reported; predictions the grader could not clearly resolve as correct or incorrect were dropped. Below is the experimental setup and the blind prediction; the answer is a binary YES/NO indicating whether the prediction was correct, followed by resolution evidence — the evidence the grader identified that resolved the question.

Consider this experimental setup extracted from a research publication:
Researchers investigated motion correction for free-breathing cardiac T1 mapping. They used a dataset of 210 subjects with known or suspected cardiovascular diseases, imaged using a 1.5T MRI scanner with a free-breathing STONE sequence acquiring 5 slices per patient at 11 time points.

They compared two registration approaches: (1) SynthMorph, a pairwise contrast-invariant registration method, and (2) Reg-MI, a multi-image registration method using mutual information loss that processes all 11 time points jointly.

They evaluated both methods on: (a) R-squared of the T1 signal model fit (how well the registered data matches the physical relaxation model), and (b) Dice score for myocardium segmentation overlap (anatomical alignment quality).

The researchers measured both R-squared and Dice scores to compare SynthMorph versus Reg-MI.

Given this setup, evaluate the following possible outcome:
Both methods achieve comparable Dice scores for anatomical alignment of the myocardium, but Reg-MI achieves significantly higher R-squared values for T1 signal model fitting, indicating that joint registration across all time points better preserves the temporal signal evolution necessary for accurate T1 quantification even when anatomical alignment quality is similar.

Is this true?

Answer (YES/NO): NO